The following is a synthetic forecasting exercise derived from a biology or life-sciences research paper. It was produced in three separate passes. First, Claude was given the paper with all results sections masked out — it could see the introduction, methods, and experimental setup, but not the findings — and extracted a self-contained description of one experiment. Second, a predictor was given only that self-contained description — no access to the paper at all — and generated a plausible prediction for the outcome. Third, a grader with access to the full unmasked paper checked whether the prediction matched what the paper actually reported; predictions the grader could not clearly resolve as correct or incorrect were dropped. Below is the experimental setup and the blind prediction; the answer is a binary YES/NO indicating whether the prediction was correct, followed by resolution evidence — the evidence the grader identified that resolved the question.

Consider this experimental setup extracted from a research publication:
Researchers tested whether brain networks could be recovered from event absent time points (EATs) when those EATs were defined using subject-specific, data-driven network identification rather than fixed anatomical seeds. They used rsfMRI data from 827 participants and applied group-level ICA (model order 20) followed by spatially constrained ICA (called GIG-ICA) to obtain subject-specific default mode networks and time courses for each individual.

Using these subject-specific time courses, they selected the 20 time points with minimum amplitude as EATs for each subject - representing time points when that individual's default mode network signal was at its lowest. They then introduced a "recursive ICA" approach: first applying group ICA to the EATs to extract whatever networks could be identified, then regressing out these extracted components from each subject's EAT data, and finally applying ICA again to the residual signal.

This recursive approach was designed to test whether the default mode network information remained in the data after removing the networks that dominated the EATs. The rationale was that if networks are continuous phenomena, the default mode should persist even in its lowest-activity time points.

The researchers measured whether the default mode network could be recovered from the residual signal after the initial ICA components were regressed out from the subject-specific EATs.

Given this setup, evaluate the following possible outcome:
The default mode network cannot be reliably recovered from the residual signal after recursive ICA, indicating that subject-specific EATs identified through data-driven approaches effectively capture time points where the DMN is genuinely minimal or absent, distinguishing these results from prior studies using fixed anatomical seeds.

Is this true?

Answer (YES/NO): NO